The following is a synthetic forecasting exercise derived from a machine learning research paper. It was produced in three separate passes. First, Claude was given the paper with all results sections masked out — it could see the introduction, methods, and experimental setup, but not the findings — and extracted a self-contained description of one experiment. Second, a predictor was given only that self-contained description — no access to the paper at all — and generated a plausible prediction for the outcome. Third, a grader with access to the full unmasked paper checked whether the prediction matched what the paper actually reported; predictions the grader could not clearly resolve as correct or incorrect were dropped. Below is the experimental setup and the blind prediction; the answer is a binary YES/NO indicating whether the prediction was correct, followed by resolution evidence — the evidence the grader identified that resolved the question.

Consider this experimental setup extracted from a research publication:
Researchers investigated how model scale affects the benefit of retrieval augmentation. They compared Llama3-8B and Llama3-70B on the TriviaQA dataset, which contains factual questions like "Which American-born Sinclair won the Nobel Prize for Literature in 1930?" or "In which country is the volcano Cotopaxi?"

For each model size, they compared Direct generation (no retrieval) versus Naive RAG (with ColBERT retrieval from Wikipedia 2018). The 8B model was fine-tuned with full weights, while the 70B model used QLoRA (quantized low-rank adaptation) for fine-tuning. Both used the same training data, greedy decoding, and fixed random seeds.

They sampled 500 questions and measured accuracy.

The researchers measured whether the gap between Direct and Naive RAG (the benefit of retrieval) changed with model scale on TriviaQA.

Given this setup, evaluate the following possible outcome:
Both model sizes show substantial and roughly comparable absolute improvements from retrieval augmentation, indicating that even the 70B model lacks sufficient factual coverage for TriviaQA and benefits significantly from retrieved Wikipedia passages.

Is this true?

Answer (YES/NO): NO